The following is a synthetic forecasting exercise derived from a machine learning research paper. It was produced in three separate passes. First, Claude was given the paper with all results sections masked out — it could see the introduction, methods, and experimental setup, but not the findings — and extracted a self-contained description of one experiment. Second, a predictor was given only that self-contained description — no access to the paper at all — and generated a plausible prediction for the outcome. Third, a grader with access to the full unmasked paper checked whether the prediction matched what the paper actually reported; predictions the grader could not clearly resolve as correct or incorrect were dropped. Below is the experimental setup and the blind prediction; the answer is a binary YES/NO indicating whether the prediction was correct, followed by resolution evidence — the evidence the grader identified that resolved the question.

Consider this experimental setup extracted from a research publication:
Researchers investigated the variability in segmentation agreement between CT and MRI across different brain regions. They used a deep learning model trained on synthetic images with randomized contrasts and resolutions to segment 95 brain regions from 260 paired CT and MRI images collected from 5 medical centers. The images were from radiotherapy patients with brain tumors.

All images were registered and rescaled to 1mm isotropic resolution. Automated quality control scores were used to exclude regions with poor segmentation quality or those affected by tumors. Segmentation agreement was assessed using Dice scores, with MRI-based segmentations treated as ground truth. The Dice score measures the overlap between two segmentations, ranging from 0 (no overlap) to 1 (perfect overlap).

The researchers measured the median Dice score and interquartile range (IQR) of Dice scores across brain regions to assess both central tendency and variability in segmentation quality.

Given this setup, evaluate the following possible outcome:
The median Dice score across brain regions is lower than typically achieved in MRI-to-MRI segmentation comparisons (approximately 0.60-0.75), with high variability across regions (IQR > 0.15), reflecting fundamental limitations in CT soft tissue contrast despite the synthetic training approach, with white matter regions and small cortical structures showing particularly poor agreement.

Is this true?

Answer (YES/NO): NO